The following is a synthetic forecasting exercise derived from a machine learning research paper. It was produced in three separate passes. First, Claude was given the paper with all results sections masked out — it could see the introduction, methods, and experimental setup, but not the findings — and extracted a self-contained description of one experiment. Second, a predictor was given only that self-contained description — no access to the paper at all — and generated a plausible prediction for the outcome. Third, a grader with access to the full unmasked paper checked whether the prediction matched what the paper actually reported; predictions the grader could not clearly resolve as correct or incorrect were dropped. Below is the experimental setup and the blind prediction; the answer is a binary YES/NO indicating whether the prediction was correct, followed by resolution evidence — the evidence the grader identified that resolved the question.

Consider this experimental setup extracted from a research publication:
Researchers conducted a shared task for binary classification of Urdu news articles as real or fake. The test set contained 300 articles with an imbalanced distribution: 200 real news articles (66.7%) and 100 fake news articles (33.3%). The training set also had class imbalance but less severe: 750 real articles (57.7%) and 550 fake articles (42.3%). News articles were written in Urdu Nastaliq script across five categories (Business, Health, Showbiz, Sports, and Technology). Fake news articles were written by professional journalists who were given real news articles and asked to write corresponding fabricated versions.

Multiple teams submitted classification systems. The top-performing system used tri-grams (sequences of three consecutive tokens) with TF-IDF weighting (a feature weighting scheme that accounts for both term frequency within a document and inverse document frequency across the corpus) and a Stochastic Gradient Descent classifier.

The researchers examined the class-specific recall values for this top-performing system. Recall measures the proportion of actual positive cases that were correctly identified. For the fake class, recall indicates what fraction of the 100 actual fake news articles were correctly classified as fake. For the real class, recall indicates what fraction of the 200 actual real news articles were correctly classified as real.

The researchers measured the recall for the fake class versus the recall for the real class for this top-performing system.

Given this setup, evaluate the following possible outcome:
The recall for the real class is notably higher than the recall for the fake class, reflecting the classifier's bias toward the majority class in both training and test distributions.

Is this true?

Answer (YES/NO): YES